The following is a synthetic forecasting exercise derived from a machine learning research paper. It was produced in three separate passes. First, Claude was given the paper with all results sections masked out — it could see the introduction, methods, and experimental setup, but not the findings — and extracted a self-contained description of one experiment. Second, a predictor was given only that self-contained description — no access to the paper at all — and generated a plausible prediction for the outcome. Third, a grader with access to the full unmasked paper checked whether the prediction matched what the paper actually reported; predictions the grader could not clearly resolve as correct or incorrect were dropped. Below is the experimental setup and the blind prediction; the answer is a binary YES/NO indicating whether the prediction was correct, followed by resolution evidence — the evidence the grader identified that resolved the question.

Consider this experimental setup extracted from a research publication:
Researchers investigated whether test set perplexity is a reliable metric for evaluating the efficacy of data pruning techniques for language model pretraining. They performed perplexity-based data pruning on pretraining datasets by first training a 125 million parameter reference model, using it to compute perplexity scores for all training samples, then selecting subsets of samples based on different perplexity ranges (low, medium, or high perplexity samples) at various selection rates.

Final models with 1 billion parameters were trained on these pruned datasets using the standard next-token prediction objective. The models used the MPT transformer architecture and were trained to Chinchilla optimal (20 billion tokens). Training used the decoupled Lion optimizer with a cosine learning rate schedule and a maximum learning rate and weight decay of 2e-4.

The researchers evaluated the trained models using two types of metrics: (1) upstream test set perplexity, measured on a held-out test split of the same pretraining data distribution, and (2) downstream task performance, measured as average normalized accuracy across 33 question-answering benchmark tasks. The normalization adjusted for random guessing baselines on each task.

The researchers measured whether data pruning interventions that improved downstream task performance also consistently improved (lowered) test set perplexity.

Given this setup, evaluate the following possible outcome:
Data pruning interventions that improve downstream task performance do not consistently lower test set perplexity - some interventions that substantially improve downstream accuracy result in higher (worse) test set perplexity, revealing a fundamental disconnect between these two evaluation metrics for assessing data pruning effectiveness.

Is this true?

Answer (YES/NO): YES